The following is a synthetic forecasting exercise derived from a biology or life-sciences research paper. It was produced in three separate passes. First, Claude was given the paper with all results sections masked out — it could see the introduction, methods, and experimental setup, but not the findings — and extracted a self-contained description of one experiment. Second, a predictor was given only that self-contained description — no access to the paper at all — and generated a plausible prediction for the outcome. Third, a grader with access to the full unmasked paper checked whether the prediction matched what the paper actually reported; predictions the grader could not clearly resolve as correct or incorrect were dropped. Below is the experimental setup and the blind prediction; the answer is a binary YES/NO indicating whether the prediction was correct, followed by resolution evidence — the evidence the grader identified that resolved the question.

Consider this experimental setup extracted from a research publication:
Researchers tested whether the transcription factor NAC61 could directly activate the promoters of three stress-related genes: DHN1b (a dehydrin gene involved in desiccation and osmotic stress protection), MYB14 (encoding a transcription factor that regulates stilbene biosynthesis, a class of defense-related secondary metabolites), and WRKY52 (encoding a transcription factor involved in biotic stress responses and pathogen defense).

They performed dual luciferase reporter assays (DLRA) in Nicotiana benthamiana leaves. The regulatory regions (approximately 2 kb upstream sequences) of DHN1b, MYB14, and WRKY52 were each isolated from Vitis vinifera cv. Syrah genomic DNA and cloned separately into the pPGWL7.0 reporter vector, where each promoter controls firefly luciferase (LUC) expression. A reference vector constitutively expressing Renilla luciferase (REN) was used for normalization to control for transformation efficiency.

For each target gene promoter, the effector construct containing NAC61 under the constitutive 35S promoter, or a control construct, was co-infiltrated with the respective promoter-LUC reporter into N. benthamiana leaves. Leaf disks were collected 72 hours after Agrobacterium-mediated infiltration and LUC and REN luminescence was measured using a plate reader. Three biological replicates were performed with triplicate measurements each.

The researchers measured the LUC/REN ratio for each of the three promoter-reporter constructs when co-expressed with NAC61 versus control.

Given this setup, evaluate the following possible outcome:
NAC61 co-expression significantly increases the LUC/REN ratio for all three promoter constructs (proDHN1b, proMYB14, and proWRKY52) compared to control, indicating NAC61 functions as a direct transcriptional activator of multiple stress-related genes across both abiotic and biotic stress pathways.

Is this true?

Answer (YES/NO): YES